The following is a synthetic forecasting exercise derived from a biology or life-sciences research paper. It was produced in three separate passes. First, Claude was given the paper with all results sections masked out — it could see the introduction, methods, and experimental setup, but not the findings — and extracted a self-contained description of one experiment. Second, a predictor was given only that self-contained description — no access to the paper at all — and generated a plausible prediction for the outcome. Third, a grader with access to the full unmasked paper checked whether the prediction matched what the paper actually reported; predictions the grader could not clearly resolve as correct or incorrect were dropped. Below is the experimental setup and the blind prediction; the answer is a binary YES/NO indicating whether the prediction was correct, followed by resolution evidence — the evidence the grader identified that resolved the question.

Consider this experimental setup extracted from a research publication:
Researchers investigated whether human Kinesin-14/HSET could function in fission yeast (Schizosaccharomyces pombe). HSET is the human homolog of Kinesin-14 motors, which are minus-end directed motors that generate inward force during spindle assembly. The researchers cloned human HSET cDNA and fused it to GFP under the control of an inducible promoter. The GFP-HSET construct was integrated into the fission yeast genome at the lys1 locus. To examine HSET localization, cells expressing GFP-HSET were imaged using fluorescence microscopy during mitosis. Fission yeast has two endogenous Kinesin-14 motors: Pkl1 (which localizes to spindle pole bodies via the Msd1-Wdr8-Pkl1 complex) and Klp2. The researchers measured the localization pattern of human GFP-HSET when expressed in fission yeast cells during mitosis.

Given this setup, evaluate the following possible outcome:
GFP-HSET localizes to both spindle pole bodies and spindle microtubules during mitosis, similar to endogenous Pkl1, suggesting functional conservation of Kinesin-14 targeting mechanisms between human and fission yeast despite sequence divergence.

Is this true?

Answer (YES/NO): NO